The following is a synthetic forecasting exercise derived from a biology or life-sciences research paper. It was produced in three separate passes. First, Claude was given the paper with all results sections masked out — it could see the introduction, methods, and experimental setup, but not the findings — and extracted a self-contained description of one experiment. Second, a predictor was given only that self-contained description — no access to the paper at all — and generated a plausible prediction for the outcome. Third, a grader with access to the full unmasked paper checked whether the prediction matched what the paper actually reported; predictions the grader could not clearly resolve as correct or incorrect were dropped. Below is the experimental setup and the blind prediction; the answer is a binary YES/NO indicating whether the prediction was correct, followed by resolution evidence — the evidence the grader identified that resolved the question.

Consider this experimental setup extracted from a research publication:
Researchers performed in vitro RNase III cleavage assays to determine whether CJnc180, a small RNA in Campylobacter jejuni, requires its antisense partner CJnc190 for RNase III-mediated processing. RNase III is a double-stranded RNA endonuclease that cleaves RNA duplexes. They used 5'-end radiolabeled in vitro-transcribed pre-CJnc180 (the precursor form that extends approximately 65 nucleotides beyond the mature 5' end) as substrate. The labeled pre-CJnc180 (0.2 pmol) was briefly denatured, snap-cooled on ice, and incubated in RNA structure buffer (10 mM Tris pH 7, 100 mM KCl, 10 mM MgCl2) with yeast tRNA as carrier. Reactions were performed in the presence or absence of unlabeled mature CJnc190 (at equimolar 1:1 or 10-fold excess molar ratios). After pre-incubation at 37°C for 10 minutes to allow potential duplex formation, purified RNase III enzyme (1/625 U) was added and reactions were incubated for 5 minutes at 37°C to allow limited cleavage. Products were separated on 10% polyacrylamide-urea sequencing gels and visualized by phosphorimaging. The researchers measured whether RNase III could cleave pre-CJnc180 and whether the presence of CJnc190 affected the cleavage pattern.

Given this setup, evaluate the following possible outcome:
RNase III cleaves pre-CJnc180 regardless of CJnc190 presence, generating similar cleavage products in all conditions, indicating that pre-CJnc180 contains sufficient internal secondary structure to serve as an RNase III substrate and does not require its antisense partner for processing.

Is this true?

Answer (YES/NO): NO